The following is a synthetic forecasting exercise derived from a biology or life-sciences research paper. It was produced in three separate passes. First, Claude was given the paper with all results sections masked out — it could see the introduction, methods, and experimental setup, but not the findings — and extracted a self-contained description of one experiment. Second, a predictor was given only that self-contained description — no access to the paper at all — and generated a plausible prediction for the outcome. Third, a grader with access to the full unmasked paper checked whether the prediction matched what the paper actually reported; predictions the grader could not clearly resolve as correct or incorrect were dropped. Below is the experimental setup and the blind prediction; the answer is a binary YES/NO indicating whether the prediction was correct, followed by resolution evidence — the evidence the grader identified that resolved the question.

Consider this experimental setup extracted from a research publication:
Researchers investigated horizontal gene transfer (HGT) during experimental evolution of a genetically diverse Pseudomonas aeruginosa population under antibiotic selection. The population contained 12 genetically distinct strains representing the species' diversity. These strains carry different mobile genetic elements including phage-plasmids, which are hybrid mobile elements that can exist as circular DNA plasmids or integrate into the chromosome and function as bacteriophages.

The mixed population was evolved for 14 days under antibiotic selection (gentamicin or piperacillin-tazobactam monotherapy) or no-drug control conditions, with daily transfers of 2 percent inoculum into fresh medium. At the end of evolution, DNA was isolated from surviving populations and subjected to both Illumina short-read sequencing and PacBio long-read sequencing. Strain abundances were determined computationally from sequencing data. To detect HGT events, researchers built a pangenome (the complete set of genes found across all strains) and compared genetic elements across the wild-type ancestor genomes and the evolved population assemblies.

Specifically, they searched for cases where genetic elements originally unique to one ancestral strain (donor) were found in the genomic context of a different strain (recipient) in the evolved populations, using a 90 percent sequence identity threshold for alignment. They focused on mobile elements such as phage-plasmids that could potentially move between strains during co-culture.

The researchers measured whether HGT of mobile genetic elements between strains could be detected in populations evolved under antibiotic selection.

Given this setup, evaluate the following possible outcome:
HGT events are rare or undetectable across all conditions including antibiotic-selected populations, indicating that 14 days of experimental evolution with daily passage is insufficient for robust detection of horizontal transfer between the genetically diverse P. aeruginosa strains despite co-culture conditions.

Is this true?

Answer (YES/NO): NO